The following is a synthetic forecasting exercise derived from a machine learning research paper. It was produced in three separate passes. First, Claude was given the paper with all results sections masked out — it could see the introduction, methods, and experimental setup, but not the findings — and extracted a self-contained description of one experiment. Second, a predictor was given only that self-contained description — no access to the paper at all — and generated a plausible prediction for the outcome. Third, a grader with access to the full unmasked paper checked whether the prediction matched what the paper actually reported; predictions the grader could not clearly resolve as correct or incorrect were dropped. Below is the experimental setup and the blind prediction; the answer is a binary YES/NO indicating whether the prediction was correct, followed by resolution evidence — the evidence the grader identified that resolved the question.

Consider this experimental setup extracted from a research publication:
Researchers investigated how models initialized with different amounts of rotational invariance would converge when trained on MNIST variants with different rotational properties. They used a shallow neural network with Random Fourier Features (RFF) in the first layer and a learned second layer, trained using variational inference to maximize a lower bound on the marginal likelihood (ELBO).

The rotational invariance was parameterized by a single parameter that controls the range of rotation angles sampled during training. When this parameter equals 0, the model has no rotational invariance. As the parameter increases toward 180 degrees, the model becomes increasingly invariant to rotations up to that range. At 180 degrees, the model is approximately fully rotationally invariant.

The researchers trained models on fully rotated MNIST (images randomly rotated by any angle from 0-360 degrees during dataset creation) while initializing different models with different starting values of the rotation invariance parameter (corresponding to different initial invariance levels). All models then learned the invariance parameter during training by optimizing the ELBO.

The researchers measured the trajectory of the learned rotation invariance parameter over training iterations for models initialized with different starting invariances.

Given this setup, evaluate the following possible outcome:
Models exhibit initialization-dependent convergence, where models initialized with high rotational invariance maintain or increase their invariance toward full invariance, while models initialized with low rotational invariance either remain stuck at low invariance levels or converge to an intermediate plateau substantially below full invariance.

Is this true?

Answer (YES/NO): NO